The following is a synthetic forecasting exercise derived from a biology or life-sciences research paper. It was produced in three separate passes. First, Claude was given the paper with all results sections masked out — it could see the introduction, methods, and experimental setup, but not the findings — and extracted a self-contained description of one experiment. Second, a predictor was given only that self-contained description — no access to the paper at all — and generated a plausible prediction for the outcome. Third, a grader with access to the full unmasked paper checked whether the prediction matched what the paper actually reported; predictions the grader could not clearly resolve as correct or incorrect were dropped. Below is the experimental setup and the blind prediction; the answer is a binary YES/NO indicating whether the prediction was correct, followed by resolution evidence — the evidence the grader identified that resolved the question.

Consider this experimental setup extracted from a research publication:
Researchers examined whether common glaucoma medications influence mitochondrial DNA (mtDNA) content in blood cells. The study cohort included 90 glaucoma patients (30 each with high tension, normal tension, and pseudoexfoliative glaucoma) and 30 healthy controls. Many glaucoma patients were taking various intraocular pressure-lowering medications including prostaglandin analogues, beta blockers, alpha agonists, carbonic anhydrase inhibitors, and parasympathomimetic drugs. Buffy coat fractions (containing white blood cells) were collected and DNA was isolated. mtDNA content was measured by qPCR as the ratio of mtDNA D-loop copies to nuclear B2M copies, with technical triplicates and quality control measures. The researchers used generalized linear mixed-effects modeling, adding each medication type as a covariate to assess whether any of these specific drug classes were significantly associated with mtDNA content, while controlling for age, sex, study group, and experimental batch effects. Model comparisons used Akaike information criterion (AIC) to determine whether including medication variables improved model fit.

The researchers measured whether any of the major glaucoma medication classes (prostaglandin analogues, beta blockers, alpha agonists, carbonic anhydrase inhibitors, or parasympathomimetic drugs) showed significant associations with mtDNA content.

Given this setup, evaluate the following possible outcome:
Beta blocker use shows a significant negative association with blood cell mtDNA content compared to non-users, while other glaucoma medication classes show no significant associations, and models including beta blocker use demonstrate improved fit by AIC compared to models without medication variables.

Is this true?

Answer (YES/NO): NO